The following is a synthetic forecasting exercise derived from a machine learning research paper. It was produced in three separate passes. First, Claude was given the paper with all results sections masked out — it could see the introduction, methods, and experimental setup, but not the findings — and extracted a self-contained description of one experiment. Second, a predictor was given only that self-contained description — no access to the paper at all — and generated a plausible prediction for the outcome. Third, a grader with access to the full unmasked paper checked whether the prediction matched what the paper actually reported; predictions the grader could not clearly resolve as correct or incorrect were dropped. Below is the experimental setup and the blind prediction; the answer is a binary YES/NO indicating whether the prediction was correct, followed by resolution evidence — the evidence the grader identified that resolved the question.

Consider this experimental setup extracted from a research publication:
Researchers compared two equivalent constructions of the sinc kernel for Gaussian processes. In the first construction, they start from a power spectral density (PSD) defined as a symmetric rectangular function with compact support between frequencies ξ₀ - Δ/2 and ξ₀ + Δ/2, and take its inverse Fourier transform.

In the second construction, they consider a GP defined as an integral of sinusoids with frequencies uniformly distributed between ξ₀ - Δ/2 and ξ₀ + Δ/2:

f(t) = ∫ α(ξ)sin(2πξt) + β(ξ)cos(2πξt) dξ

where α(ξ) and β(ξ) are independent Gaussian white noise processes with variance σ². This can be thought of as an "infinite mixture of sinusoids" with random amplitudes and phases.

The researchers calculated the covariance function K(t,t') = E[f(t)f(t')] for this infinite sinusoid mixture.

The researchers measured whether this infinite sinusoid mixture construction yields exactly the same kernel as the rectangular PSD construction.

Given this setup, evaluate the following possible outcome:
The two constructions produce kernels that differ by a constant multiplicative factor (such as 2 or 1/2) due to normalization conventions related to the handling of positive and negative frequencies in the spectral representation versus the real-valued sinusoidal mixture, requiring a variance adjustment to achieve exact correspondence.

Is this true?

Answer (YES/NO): NO